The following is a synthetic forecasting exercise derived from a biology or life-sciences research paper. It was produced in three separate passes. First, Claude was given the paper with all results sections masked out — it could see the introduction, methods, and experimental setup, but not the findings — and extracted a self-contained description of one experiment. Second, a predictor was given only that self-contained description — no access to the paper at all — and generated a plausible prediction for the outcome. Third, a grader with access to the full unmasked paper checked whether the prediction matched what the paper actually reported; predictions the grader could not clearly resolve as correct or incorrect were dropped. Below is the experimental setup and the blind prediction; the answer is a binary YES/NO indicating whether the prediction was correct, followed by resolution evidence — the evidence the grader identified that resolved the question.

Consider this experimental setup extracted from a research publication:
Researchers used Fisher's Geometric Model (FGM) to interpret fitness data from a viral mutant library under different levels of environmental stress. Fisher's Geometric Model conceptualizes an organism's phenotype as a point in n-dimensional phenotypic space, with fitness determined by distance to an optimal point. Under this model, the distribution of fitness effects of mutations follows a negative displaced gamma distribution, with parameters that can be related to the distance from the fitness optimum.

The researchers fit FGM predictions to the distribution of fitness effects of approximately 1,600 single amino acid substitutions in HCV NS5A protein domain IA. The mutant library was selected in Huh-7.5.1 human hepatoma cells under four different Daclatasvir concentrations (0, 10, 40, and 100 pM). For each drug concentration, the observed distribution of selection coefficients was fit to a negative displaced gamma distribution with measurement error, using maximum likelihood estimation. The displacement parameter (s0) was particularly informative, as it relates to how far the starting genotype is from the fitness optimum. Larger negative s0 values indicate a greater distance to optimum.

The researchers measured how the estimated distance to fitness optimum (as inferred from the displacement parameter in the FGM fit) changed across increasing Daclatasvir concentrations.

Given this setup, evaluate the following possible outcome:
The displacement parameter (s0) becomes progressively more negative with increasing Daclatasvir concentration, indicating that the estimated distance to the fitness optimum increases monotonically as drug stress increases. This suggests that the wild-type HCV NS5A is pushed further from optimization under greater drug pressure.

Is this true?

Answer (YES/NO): YES